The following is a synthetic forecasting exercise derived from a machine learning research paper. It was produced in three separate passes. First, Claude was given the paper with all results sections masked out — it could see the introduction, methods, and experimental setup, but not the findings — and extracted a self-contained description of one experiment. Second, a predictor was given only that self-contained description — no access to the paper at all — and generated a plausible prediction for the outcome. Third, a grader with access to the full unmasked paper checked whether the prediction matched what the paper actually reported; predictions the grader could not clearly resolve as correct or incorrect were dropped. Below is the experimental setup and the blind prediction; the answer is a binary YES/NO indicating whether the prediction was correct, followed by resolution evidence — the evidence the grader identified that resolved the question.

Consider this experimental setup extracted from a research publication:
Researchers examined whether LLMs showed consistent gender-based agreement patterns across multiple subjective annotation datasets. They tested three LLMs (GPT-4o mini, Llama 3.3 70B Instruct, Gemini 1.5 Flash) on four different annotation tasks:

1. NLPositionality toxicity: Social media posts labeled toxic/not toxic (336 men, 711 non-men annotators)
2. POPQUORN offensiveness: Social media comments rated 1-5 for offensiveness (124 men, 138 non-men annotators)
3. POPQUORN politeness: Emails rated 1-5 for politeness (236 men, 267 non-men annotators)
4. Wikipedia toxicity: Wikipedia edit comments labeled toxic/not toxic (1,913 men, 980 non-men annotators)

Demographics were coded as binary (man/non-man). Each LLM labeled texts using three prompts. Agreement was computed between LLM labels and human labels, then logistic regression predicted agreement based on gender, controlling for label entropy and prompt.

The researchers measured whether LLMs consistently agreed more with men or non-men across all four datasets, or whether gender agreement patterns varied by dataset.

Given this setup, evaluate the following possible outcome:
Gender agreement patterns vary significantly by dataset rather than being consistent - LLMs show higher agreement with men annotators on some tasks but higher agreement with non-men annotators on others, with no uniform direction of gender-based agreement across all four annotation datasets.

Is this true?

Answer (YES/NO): YES